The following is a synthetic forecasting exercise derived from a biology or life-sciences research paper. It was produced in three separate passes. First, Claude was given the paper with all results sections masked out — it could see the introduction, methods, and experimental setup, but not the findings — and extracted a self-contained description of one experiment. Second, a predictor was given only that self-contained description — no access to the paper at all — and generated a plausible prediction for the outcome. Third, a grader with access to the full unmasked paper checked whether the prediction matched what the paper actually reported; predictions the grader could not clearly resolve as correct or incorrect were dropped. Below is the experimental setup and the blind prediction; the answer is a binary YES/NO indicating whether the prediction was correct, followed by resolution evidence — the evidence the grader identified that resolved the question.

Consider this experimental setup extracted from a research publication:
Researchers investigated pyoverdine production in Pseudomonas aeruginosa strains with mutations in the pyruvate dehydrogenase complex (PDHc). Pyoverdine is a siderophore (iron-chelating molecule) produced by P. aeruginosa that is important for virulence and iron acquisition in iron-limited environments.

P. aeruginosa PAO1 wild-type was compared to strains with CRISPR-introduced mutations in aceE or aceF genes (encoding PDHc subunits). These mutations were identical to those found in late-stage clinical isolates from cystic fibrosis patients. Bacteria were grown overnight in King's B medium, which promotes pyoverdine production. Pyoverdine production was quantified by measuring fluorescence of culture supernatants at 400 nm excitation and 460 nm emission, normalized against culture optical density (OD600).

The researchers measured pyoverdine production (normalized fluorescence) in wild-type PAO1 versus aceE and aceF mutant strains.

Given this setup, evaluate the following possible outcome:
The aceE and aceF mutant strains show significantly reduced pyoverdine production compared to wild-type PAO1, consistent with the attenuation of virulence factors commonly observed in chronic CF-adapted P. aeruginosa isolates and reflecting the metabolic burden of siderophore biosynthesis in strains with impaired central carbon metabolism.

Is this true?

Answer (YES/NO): NO